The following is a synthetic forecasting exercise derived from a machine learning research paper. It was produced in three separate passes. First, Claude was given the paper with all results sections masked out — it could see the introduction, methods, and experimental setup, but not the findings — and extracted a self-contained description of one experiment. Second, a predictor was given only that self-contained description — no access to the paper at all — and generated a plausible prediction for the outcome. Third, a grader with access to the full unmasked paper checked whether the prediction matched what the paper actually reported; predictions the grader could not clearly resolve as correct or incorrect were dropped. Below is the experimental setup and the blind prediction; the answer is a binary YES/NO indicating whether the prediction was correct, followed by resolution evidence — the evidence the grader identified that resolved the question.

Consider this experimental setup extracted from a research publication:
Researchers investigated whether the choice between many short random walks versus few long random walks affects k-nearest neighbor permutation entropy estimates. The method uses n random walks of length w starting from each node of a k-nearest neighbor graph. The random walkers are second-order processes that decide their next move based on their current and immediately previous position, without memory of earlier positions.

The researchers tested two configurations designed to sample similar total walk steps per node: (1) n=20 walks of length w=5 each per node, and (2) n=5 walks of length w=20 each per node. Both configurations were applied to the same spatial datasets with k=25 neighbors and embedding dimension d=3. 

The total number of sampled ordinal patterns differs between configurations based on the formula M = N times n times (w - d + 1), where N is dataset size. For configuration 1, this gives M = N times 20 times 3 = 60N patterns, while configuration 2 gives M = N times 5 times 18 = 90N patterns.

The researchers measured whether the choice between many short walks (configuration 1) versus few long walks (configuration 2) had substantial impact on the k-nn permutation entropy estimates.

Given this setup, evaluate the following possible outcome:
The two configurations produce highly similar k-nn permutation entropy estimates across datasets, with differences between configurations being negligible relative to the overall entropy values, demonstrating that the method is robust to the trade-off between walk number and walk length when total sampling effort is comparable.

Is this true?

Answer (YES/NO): YES